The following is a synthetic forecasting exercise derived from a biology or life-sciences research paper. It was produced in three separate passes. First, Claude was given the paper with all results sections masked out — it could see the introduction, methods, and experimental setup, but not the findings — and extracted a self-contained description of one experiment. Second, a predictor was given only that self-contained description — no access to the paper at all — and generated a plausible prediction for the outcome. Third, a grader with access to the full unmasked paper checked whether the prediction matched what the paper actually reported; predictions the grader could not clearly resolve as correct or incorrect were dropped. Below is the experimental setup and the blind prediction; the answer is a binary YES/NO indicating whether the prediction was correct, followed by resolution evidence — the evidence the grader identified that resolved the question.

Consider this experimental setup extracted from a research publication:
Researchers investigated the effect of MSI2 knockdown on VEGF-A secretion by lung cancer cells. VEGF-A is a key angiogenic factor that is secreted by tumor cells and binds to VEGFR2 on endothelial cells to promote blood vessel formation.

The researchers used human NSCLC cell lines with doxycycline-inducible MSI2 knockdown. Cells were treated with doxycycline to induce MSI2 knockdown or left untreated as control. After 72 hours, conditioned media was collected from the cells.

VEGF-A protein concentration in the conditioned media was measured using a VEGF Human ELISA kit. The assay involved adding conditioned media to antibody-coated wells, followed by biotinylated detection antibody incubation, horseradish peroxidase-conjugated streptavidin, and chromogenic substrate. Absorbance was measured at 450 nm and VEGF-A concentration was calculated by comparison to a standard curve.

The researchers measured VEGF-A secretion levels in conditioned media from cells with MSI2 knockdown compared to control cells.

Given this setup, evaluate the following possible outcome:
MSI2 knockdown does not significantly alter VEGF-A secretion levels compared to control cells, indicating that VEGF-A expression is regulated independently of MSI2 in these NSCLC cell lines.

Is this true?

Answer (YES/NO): NO